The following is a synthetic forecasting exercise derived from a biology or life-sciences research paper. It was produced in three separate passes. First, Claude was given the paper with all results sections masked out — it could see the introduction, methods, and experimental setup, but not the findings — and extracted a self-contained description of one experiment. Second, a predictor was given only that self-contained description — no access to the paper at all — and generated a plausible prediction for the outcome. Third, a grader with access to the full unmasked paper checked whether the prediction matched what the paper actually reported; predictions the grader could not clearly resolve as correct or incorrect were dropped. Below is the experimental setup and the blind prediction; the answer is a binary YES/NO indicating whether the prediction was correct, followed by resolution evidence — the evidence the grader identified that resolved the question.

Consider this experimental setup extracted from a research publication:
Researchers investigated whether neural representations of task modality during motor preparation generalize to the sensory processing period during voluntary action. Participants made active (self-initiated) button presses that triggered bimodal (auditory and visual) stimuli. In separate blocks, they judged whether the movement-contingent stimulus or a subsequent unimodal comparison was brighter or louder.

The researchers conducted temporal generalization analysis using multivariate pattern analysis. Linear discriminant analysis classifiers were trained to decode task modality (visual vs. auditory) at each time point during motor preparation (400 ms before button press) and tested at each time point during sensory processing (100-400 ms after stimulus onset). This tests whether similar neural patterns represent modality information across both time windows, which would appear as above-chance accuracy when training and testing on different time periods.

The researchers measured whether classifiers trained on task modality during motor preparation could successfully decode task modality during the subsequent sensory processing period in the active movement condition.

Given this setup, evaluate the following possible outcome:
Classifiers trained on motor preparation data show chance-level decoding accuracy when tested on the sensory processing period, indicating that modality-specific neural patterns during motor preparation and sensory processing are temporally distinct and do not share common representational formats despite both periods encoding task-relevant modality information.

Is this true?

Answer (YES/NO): NO